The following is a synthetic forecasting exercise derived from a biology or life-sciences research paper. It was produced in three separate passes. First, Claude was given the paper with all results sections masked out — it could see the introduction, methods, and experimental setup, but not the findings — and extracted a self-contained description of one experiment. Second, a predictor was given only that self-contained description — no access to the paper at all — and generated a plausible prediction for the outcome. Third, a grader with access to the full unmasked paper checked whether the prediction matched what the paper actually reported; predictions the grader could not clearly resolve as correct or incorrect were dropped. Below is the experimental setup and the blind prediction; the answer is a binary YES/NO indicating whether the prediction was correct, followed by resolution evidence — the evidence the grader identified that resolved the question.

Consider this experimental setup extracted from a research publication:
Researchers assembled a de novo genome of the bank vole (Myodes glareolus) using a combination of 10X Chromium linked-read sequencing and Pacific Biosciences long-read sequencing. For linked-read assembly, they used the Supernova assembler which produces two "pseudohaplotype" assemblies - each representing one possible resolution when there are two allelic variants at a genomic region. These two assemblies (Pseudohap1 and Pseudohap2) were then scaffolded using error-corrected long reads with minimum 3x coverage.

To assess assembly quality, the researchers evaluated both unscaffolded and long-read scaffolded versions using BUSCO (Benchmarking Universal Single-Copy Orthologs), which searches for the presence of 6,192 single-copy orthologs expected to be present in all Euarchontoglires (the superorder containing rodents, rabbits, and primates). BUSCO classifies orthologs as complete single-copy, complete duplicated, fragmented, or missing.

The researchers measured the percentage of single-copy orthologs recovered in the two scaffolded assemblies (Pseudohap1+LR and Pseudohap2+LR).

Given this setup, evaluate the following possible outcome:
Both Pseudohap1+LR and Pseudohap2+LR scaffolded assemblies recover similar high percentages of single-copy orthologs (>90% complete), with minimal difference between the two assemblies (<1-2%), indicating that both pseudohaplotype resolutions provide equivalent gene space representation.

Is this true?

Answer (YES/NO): NO